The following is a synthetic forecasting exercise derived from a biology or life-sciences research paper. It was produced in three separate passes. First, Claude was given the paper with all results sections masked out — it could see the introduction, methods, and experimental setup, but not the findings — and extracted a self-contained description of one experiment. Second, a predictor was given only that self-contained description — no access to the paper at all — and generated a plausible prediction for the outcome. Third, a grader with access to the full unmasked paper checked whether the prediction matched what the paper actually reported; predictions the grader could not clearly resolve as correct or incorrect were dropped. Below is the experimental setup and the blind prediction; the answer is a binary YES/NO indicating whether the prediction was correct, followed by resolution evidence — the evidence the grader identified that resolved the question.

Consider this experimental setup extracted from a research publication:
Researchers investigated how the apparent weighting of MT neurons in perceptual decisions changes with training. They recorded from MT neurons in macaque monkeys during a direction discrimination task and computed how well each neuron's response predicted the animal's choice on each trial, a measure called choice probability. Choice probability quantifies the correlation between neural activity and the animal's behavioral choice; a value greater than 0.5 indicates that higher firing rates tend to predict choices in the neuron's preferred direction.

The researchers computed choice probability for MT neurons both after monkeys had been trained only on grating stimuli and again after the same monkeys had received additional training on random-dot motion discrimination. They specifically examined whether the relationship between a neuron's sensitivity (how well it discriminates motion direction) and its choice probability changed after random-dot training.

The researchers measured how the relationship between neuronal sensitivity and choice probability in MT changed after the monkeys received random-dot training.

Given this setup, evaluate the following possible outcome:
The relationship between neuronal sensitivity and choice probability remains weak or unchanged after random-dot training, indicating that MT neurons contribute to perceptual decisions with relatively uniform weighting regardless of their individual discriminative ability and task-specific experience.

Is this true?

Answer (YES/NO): NO